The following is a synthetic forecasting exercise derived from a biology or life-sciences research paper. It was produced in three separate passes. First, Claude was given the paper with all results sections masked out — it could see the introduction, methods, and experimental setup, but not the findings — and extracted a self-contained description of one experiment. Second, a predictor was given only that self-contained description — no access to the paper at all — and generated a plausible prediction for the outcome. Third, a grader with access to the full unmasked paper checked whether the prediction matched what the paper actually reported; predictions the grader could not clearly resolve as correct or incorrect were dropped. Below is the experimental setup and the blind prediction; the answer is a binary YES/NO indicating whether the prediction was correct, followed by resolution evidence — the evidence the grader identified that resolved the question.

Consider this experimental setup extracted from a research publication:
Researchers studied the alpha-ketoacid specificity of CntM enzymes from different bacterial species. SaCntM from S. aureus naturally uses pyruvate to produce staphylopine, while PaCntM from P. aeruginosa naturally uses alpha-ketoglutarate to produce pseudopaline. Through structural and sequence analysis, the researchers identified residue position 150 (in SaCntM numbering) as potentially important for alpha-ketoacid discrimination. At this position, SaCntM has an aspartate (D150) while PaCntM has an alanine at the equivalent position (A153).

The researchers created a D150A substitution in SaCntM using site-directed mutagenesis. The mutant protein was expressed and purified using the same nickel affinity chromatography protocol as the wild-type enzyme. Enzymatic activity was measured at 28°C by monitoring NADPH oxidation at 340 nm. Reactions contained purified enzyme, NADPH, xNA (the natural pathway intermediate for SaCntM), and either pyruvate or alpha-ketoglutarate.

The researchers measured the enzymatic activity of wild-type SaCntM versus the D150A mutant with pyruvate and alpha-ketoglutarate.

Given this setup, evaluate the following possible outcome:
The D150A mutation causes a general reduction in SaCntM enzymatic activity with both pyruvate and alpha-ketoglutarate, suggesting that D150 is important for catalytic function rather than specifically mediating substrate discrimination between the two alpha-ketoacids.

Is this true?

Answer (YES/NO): NO